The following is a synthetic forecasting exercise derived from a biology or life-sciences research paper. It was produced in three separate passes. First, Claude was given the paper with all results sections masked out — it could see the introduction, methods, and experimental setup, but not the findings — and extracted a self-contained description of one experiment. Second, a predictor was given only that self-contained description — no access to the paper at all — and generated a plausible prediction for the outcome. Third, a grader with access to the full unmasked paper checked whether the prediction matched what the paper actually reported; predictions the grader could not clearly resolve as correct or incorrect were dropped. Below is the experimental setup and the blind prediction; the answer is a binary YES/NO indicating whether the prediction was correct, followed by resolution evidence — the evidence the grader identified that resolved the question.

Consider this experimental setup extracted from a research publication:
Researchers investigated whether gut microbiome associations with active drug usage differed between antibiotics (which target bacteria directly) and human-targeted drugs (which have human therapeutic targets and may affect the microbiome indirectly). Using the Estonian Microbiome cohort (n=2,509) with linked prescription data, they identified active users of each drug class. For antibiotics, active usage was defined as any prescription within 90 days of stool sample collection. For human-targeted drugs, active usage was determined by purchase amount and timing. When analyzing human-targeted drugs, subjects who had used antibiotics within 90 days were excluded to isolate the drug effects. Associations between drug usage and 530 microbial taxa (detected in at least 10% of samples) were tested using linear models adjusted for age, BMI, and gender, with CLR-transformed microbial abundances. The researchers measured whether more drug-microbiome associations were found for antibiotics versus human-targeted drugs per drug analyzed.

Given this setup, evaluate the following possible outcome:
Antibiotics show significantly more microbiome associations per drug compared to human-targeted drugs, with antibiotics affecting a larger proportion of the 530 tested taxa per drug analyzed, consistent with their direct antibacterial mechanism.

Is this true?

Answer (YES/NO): NO